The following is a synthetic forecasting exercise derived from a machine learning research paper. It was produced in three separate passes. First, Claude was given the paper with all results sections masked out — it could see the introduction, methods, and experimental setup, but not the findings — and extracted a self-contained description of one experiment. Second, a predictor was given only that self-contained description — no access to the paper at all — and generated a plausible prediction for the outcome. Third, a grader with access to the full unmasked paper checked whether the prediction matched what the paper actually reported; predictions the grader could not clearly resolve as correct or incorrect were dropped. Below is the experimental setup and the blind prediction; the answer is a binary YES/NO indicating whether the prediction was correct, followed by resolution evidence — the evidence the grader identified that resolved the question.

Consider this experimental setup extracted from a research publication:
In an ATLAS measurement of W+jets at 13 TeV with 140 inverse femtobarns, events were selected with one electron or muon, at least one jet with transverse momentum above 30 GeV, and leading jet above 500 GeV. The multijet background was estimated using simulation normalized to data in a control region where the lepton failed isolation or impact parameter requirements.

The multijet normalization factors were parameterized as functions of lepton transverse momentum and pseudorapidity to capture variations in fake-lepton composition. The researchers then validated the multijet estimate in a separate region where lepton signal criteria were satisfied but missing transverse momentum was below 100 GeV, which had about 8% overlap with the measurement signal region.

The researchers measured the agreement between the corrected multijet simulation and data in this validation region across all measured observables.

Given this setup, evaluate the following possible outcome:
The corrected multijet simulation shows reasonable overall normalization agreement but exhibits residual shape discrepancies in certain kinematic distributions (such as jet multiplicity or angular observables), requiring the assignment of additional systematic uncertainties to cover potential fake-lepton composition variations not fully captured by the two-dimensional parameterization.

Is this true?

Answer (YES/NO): NO